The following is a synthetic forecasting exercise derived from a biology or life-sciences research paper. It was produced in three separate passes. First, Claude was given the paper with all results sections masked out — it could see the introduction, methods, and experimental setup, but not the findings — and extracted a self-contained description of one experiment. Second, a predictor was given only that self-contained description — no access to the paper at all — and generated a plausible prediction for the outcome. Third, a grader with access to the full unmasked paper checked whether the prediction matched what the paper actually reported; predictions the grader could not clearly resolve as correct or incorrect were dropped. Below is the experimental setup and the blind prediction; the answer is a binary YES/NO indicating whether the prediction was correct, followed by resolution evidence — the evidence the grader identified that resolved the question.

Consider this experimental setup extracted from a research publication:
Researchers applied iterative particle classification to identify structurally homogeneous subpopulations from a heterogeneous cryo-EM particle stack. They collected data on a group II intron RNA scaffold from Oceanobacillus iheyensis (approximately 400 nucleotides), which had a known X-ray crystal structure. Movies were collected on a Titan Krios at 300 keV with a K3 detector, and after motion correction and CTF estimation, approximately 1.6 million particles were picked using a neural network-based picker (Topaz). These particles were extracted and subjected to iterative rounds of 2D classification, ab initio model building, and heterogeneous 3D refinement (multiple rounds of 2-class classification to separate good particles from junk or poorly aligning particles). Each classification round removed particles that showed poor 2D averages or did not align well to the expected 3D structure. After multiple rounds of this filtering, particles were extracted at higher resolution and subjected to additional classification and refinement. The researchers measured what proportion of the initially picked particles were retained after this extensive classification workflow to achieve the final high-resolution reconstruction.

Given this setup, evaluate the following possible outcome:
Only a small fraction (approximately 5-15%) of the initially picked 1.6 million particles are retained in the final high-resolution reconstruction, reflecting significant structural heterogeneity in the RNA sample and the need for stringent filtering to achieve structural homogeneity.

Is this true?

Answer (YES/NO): NO